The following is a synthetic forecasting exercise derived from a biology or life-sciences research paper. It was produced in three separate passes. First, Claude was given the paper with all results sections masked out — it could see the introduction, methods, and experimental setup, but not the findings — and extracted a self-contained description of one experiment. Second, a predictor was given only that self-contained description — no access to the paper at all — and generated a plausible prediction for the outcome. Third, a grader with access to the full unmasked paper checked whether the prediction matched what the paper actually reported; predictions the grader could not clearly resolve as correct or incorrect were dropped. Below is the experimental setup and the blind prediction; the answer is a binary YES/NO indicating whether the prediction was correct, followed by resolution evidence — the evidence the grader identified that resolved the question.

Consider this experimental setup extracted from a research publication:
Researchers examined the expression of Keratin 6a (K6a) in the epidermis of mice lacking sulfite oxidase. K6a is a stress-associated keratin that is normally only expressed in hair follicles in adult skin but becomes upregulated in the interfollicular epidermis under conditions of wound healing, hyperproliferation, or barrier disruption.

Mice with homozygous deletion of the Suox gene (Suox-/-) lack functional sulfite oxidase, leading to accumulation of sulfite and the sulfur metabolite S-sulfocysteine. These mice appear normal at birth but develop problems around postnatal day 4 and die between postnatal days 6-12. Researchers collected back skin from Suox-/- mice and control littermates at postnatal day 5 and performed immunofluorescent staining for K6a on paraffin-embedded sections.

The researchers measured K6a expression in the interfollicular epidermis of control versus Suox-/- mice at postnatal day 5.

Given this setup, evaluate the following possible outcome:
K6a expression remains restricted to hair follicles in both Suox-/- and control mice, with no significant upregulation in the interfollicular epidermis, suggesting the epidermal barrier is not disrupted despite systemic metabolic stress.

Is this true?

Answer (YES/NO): NO